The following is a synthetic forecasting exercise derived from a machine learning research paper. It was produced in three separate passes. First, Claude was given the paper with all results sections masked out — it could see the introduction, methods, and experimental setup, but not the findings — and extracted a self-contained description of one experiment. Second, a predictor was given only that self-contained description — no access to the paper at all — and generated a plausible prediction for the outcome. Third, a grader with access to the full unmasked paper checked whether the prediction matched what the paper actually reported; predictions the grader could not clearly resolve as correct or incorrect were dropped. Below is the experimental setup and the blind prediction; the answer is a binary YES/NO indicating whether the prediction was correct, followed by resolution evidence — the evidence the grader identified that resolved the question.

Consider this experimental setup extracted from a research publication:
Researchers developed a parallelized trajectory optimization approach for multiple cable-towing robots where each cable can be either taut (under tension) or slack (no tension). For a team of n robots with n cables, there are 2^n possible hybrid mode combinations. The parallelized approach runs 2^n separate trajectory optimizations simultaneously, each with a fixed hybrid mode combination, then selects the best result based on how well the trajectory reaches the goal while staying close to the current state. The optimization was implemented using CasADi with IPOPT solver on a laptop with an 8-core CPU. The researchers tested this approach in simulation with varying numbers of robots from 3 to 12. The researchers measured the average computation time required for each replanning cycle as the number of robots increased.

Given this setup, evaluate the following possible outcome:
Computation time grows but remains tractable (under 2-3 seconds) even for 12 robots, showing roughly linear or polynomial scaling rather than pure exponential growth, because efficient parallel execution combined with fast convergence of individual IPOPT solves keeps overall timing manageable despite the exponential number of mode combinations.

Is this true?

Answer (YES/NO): NO